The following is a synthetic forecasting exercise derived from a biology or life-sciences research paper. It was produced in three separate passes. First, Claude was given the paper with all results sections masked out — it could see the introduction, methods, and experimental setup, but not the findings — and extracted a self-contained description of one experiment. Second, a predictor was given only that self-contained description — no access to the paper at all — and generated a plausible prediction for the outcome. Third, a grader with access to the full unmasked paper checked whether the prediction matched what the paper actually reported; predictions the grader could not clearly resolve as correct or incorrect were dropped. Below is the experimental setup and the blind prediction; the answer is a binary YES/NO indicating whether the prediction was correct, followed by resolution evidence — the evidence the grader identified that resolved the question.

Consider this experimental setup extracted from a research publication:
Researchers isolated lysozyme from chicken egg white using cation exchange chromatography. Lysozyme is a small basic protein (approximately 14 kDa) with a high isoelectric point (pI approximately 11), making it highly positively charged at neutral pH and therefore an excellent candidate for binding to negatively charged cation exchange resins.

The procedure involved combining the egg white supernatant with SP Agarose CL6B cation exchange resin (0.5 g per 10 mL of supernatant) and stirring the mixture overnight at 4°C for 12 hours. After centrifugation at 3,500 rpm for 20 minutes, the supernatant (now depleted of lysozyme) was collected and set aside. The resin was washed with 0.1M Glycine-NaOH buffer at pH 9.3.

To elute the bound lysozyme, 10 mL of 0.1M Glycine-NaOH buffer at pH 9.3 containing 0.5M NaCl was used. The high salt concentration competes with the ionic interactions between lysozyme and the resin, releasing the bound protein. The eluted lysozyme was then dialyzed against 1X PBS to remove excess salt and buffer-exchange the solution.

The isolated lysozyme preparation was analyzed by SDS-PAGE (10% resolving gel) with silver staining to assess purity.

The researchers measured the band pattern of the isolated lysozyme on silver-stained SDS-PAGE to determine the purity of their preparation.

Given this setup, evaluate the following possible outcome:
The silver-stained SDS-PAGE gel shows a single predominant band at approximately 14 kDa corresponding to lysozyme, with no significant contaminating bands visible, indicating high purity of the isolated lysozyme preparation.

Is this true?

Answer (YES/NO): NO